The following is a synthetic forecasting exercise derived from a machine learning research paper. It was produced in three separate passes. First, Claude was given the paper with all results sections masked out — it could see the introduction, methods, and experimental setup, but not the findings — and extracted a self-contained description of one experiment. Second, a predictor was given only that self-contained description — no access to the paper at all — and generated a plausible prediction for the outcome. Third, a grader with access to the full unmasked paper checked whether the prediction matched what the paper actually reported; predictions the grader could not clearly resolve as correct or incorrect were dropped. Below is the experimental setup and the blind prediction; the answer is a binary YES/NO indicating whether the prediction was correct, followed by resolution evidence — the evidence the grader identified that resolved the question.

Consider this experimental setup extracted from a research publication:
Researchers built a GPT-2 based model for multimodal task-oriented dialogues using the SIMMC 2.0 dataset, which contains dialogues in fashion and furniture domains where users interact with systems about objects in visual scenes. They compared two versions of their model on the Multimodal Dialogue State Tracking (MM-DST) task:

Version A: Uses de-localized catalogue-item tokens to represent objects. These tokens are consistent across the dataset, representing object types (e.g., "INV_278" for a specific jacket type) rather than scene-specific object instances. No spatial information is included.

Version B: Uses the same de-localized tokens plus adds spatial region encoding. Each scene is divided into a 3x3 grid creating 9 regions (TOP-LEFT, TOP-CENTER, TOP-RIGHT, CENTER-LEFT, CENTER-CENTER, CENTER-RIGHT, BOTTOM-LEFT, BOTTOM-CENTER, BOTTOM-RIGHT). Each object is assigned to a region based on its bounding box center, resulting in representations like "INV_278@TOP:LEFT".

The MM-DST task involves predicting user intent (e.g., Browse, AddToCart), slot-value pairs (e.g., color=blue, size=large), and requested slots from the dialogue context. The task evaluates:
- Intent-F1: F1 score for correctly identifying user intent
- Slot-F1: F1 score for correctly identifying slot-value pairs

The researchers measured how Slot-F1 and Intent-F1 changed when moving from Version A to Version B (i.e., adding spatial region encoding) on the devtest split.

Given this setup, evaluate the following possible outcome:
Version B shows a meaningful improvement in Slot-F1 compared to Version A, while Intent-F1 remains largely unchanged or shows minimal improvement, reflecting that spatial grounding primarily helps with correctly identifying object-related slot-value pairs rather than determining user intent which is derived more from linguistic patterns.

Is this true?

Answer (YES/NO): NO